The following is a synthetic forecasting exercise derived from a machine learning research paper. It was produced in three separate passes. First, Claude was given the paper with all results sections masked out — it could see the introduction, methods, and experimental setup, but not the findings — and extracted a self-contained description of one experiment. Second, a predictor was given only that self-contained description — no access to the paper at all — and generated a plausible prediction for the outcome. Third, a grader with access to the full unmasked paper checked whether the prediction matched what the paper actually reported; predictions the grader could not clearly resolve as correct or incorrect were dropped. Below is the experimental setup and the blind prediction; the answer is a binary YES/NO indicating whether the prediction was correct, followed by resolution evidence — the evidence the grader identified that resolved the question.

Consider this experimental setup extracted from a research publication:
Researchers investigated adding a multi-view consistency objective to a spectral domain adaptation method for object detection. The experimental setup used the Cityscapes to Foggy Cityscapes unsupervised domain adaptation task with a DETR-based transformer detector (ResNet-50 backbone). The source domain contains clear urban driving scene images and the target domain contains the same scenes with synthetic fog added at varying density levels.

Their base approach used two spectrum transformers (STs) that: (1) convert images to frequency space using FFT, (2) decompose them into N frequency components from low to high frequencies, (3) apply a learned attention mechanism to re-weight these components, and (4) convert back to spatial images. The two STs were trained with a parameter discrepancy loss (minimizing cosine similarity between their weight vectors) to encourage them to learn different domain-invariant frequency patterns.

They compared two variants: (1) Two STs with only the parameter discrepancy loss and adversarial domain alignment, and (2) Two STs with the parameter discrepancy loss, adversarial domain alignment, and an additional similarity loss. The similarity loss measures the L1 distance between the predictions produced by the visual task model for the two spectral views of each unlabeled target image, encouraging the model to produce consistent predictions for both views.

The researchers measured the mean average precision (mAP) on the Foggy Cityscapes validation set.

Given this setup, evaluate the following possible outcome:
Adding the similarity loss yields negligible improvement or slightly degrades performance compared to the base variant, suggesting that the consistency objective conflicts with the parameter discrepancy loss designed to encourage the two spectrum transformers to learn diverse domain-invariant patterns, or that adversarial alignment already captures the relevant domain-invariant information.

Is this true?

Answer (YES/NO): NO